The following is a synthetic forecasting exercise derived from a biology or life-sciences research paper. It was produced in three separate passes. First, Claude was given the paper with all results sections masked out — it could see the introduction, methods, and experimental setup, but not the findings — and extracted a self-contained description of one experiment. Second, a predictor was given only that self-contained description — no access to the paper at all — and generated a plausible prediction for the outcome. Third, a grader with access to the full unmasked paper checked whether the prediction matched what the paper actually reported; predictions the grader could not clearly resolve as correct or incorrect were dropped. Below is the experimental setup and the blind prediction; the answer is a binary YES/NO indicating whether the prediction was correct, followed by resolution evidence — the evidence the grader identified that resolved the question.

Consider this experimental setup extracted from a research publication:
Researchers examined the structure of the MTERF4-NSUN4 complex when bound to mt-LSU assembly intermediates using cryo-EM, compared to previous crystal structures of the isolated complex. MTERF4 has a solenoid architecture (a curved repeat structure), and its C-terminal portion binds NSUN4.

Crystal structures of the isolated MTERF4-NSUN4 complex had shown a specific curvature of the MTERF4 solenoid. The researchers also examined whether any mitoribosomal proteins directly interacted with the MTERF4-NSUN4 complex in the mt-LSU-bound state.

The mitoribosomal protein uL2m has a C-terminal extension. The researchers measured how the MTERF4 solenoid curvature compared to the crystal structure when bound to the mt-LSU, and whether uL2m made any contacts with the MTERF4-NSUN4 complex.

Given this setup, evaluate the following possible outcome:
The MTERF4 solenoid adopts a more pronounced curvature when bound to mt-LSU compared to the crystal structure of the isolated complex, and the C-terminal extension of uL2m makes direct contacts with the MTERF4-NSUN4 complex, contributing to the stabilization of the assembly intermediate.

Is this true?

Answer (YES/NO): NO